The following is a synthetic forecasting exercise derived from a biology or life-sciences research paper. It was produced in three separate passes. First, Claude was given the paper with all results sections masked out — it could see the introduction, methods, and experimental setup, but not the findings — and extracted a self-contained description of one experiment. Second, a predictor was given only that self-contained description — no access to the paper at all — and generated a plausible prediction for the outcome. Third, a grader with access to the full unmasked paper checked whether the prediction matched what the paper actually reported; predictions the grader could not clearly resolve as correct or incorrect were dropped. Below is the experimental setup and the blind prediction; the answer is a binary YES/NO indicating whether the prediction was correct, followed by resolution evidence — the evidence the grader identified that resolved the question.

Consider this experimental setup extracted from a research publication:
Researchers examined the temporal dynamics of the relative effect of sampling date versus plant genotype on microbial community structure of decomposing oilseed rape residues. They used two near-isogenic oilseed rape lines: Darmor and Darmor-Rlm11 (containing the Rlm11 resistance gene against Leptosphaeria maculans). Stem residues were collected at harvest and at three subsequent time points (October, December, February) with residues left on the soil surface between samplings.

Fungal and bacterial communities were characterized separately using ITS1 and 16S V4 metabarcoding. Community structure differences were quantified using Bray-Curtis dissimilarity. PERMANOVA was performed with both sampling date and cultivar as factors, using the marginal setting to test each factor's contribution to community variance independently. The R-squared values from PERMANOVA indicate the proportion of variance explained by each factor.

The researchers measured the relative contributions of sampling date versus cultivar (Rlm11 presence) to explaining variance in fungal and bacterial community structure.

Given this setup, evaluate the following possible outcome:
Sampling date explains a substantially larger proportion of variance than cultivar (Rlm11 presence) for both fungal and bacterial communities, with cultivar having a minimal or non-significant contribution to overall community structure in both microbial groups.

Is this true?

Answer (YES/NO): NO